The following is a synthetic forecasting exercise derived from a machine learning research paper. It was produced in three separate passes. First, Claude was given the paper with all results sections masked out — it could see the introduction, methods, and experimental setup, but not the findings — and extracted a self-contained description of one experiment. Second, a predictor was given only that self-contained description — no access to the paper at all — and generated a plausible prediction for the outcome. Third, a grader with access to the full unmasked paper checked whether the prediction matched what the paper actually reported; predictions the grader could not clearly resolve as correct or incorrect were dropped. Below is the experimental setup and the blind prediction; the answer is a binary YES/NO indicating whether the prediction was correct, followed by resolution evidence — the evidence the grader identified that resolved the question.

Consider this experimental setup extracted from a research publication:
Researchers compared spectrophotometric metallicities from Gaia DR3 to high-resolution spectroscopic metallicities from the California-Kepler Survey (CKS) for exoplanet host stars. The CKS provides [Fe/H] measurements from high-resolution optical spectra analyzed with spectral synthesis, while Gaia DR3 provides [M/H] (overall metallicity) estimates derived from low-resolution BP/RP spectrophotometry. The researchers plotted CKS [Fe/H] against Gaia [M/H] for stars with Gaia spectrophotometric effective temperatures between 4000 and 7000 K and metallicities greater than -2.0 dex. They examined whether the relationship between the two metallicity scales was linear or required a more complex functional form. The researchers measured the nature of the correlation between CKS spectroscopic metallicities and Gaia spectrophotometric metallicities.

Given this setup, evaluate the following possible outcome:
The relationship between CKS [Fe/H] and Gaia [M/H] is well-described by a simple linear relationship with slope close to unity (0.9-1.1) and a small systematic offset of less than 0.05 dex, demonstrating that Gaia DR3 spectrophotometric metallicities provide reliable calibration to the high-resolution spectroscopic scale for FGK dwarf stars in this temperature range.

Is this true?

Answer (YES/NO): NO